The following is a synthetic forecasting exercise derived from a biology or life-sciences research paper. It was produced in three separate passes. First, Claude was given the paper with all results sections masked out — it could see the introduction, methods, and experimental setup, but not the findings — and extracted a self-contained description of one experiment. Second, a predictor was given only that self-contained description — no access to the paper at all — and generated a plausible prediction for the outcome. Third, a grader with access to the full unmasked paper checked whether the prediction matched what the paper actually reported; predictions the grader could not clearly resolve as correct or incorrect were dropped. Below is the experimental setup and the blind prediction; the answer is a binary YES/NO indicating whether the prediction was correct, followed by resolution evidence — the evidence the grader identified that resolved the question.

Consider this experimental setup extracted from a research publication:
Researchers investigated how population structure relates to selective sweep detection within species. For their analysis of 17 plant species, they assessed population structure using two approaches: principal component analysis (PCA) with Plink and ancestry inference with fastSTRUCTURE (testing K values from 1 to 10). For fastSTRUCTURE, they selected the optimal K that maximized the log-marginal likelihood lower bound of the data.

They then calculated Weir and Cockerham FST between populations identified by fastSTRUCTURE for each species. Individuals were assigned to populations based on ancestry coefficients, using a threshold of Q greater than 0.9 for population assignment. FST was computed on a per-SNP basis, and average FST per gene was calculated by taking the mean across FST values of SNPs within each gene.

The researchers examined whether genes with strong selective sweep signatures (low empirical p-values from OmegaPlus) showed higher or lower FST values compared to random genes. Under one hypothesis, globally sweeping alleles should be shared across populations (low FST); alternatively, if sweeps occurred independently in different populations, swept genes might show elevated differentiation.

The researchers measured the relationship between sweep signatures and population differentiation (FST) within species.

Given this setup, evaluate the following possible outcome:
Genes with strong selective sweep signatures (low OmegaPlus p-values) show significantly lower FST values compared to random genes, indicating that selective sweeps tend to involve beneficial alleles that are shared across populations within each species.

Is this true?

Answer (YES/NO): NO